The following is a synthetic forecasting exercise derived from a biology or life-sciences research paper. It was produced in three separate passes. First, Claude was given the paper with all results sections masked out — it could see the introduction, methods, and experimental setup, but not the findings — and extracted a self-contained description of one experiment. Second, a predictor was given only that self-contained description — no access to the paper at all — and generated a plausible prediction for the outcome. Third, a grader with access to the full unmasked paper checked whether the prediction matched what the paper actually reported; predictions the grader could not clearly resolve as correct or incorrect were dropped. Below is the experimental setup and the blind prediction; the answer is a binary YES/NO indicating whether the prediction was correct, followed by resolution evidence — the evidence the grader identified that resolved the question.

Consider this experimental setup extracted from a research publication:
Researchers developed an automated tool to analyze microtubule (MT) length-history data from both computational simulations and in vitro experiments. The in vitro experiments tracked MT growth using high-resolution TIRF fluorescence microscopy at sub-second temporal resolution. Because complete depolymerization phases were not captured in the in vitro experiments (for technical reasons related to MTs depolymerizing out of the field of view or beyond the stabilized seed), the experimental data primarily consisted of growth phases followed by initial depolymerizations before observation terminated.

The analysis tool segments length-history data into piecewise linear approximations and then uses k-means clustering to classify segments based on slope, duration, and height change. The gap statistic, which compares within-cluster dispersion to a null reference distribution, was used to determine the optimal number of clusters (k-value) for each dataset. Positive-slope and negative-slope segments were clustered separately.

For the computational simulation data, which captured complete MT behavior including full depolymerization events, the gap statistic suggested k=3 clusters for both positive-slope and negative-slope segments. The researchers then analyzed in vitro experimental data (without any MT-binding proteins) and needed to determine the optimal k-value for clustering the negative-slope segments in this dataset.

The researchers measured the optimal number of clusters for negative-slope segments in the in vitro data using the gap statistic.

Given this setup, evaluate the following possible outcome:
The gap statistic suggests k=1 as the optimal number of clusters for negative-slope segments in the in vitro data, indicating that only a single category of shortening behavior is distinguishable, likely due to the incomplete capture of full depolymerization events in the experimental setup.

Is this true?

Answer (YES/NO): NO